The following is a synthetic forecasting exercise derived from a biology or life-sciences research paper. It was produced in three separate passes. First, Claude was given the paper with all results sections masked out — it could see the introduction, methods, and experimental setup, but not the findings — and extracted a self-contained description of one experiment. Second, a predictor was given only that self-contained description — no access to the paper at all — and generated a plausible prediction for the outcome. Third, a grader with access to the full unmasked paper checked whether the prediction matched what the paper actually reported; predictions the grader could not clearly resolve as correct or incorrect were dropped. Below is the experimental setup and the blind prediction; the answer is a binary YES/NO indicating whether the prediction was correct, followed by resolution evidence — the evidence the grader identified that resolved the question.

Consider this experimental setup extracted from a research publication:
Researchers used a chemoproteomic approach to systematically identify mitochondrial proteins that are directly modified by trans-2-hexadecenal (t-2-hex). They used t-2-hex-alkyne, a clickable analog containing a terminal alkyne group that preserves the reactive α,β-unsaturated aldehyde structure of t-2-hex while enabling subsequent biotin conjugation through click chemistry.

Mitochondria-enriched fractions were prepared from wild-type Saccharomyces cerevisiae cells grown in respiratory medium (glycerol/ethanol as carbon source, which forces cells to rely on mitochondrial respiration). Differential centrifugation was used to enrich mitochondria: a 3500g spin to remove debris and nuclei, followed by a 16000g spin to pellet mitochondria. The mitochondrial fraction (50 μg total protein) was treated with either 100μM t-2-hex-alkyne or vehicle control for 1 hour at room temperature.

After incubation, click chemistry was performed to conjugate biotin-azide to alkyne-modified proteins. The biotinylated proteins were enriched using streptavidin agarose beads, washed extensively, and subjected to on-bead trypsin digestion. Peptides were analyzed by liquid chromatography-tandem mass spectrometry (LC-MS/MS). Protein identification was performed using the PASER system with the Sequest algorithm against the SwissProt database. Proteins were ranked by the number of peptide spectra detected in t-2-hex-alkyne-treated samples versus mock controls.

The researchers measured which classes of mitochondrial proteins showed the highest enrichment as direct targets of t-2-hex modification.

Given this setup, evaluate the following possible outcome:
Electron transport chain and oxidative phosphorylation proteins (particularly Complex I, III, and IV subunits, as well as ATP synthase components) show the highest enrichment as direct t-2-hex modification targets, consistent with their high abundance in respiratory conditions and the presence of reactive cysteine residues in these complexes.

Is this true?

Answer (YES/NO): NO